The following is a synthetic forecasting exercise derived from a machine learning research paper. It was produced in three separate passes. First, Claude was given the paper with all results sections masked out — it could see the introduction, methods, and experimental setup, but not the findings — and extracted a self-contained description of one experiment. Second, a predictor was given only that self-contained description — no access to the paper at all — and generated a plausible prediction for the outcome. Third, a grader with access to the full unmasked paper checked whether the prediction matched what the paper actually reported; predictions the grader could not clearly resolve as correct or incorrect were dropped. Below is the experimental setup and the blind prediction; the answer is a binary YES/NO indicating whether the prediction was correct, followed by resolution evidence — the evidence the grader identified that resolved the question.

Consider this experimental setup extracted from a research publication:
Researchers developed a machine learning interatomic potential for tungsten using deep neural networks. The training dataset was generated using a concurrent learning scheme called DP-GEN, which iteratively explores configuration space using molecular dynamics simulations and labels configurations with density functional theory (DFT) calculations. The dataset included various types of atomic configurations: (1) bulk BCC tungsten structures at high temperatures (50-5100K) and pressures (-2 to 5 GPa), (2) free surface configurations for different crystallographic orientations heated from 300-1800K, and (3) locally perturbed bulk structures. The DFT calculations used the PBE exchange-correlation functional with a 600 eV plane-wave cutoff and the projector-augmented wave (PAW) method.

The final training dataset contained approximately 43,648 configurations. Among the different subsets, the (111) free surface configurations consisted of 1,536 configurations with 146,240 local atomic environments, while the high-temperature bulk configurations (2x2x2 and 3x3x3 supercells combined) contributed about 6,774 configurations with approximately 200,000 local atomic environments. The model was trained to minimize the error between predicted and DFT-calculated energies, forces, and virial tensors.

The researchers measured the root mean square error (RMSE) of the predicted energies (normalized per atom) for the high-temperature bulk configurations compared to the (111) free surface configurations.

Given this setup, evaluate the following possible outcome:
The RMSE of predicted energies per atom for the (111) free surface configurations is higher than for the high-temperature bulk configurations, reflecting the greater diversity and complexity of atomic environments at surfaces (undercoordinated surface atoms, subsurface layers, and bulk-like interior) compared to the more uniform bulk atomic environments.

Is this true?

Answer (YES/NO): NO